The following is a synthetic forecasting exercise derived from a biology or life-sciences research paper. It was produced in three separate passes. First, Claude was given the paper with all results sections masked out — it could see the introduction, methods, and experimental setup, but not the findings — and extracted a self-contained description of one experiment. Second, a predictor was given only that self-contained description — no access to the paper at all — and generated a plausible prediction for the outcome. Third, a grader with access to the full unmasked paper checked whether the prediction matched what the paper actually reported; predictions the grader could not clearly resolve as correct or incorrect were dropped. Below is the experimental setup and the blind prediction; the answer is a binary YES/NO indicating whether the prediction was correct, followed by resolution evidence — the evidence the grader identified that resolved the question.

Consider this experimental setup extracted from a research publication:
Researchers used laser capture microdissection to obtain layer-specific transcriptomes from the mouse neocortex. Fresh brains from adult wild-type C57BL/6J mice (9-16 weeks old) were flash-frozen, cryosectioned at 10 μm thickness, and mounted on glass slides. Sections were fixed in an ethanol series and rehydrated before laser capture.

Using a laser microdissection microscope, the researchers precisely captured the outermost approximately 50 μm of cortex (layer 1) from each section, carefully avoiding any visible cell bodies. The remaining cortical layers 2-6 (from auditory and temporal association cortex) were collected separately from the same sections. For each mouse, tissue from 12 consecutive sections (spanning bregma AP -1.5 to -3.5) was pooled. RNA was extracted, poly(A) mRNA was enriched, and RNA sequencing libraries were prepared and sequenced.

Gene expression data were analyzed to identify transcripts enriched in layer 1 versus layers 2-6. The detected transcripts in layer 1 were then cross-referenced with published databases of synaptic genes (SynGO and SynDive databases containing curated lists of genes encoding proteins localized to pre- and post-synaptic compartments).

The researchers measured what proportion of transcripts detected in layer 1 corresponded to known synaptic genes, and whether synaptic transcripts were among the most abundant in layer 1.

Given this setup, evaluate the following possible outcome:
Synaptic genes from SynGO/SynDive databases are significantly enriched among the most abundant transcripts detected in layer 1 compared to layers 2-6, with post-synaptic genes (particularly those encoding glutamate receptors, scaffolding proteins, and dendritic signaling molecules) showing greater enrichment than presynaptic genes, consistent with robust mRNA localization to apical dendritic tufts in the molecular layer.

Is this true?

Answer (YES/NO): NO